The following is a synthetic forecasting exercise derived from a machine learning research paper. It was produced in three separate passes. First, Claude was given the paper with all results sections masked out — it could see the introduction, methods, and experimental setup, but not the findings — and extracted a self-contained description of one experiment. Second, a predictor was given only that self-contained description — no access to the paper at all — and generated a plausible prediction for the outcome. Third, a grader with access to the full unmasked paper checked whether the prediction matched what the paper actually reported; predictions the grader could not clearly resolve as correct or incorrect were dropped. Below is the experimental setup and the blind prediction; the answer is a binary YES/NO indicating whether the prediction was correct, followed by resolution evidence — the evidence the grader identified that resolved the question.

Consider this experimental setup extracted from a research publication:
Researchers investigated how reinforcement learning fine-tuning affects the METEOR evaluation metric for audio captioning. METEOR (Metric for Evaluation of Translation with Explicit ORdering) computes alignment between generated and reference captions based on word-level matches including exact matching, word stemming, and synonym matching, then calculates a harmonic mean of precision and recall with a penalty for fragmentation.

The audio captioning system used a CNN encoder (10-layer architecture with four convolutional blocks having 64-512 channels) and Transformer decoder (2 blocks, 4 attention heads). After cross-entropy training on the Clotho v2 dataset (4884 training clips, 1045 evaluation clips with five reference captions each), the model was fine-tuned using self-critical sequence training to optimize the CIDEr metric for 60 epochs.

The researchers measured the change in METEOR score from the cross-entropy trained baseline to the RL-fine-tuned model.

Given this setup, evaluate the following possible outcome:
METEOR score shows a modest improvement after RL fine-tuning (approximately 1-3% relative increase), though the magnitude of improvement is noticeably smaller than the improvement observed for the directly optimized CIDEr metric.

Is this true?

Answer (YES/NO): NO